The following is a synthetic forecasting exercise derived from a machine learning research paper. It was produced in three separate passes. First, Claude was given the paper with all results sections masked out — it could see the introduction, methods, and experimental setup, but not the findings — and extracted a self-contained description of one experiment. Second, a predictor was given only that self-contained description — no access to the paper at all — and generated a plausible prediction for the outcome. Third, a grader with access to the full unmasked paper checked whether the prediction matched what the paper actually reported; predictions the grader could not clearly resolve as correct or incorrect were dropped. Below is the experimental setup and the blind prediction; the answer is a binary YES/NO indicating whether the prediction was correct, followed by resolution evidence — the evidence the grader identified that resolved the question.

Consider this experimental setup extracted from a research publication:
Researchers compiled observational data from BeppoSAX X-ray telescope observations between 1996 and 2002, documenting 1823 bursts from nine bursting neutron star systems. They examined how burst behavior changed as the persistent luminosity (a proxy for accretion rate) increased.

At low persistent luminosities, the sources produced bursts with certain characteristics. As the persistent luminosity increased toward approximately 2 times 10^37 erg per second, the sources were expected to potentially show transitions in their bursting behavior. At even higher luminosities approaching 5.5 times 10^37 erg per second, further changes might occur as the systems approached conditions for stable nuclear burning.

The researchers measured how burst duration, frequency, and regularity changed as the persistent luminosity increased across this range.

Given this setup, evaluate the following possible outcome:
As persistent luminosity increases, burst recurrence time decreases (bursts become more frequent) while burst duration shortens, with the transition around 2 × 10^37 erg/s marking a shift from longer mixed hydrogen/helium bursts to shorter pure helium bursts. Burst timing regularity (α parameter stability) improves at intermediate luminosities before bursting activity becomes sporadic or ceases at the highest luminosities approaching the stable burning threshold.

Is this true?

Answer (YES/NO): NO